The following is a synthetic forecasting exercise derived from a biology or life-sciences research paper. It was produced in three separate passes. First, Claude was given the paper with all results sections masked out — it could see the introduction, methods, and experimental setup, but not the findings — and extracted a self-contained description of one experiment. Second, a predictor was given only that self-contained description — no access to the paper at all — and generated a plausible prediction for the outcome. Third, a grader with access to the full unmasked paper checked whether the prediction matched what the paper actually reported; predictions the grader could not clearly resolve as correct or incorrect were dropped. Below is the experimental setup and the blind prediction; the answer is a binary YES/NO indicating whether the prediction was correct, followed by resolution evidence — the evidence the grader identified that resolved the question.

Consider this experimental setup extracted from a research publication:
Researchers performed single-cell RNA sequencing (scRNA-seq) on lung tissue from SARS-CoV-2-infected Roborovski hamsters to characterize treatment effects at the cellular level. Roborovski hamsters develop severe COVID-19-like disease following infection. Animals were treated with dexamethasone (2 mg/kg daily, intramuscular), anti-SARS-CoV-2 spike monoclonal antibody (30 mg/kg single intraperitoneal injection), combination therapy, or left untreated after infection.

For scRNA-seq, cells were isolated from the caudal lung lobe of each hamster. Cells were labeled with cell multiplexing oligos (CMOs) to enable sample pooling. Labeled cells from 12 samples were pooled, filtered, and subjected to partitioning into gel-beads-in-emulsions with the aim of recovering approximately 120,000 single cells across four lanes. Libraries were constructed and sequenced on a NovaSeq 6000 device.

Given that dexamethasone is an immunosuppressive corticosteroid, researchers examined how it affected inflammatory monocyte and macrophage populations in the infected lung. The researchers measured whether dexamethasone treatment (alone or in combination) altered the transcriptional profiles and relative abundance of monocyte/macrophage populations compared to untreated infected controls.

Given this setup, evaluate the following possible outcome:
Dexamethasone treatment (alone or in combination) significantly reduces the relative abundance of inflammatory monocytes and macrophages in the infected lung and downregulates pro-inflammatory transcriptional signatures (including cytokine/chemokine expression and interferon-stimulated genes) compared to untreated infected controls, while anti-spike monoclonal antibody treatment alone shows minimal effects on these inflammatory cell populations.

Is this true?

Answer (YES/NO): NO